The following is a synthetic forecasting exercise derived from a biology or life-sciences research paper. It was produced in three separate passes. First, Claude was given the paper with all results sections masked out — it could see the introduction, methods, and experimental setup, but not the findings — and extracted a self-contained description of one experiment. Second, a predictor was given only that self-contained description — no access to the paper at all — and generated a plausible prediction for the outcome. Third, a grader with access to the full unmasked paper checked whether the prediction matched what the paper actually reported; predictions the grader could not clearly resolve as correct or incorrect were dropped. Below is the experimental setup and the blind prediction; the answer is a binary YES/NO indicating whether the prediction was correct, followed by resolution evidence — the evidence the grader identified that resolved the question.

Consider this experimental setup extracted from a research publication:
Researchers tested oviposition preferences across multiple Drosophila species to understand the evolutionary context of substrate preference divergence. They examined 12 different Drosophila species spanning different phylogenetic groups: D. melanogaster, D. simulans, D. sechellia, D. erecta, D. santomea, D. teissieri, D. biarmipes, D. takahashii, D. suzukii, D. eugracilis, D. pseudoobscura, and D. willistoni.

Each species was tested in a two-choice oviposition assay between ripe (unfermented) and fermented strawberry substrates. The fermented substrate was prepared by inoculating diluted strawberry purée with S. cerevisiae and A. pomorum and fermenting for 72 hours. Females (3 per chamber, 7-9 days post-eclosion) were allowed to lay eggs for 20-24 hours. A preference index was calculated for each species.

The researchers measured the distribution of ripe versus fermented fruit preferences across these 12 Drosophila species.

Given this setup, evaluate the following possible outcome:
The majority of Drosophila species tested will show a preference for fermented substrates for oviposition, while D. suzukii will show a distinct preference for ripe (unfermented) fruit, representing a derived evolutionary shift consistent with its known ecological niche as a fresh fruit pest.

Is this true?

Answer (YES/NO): YES